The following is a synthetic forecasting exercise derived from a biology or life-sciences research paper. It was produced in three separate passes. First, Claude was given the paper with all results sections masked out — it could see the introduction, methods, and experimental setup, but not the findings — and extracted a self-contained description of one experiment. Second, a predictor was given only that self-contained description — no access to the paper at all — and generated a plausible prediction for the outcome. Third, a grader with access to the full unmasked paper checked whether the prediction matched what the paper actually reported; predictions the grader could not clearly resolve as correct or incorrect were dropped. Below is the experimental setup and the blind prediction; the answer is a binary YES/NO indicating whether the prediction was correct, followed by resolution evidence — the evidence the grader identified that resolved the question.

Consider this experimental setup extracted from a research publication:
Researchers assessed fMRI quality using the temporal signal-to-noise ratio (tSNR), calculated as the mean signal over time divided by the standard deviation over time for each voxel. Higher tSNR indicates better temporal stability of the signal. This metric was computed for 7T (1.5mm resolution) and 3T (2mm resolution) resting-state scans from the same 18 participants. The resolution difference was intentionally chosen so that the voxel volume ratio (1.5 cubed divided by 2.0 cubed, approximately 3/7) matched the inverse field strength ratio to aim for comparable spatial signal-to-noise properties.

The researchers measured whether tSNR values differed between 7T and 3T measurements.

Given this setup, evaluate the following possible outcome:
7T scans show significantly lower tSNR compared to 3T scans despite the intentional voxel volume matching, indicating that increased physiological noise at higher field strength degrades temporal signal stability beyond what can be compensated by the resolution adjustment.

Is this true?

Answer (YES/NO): NO